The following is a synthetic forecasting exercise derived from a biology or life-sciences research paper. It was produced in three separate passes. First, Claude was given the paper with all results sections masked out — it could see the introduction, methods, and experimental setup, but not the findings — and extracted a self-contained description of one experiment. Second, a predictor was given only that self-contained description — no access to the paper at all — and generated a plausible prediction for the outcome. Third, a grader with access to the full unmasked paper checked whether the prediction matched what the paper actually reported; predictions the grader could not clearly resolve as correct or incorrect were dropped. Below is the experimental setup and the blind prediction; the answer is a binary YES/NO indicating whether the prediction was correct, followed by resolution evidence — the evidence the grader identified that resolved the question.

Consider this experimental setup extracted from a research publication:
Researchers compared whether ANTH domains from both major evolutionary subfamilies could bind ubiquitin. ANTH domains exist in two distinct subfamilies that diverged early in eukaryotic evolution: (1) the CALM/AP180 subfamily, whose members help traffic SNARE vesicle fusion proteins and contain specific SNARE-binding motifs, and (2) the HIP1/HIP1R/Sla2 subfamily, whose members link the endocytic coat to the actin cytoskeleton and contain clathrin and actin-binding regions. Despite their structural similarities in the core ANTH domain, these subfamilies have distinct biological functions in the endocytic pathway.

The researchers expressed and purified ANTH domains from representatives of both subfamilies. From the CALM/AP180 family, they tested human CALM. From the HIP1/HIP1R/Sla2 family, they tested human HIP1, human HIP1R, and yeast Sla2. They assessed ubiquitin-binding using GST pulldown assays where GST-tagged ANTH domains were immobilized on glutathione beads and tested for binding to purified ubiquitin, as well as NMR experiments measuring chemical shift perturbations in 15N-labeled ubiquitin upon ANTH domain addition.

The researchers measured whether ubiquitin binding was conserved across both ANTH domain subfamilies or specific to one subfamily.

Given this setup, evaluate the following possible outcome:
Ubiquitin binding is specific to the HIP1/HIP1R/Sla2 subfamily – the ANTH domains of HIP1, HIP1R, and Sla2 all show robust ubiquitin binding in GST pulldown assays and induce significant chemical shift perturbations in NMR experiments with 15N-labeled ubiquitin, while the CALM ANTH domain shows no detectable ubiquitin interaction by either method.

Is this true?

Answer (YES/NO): NO